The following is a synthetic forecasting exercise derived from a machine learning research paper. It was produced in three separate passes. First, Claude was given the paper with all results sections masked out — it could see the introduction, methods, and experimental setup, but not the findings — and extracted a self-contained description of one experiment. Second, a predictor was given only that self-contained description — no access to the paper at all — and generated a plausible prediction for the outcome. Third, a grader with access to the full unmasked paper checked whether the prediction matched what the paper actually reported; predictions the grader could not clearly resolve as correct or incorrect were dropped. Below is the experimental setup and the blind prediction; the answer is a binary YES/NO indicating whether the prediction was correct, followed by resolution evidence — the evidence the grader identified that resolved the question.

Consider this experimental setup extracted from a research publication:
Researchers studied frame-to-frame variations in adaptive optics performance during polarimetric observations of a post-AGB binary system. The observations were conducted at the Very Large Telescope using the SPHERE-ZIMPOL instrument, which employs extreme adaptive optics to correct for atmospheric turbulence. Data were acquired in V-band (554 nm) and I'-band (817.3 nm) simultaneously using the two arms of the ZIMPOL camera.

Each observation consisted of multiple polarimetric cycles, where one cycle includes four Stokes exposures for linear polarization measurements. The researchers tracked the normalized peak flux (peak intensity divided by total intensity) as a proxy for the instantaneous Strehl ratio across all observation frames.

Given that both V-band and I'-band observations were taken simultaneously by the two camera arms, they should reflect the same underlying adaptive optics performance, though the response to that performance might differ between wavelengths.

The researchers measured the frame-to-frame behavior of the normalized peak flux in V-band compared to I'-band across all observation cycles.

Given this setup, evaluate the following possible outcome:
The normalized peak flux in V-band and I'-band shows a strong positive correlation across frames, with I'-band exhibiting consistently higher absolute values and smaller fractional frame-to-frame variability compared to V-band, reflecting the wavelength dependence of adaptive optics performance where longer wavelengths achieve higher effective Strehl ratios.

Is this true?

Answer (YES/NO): NO